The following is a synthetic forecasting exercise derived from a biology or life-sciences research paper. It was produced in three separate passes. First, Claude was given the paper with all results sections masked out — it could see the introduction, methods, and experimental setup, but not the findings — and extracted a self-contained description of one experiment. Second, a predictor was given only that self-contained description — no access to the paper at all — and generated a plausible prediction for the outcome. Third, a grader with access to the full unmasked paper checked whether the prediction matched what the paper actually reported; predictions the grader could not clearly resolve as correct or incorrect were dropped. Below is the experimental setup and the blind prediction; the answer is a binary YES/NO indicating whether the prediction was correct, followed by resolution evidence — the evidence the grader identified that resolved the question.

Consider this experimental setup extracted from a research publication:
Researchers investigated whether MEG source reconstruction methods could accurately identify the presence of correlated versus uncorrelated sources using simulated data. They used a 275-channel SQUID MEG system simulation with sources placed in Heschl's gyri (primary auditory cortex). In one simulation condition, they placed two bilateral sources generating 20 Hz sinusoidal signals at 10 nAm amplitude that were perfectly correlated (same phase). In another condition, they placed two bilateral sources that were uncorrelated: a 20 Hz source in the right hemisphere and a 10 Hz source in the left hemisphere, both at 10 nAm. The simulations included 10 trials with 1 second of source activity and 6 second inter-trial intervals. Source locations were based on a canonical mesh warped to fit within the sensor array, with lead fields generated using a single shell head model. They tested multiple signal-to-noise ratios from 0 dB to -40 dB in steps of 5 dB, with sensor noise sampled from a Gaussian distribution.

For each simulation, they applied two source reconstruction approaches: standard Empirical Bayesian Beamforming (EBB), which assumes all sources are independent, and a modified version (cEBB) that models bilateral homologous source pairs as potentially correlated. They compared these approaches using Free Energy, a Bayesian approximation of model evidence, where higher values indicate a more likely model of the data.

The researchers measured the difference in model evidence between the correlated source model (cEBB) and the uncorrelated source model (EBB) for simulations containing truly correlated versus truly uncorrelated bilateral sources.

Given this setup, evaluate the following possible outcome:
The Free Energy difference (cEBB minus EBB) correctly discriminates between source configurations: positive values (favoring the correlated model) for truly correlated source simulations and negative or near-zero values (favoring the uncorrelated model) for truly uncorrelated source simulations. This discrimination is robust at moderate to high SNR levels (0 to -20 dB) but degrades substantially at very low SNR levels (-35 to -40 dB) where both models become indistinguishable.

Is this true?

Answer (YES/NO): NO